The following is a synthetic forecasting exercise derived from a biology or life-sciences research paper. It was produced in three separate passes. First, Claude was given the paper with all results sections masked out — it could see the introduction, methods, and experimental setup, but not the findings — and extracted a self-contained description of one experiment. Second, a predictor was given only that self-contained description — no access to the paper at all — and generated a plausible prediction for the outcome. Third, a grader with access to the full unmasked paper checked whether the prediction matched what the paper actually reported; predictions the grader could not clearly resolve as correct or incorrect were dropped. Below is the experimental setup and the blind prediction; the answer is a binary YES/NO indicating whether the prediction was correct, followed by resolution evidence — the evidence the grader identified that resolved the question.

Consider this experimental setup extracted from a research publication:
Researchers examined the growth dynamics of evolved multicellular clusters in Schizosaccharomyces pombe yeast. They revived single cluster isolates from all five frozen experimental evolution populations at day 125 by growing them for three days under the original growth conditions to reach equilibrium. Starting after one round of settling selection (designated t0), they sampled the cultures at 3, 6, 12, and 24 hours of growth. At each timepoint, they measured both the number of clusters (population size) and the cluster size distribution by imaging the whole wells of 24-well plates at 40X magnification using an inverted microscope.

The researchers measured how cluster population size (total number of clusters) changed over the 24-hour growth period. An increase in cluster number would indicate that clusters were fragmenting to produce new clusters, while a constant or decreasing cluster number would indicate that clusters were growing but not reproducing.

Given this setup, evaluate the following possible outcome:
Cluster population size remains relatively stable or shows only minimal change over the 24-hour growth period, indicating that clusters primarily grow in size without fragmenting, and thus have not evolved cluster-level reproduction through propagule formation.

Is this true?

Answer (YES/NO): NO